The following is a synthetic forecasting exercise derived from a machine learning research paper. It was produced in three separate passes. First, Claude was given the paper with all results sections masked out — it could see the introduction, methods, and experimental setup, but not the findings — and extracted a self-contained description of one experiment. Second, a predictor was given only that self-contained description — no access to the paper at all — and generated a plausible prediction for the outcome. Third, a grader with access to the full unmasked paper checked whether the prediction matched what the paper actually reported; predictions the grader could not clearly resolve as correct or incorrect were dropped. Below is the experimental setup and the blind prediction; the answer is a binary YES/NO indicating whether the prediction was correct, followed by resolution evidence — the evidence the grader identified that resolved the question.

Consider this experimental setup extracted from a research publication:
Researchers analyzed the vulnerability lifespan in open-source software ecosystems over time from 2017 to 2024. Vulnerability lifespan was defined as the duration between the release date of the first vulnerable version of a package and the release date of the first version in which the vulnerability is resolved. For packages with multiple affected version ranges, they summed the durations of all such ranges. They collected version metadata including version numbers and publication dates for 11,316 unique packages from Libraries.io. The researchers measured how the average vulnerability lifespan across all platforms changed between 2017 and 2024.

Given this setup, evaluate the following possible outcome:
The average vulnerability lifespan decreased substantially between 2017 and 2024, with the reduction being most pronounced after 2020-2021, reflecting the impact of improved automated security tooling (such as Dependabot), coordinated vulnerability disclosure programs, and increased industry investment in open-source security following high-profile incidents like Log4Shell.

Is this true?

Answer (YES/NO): NO